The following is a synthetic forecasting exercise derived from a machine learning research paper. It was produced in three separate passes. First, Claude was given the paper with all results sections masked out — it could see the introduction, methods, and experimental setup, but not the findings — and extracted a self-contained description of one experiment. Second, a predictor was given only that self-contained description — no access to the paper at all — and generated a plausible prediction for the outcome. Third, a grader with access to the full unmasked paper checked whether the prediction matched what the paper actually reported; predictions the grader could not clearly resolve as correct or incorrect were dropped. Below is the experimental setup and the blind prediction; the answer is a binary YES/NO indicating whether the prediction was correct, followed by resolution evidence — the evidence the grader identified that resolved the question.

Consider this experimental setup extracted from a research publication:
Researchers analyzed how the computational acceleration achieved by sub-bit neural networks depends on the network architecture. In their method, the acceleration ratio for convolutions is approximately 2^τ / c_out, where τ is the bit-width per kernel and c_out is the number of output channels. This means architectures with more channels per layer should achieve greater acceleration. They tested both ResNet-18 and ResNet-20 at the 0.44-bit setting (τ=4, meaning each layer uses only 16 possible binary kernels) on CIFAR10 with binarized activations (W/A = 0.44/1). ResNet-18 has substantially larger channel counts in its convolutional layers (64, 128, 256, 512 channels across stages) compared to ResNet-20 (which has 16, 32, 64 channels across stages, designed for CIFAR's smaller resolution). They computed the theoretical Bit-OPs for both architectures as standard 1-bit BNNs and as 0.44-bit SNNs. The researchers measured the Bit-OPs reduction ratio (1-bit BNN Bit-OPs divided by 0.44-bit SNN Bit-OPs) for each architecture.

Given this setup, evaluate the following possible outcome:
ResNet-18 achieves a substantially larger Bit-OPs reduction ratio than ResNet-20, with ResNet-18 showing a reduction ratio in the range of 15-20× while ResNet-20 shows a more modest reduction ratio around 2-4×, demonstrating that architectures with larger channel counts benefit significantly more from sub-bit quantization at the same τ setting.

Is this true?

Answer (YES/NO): NO